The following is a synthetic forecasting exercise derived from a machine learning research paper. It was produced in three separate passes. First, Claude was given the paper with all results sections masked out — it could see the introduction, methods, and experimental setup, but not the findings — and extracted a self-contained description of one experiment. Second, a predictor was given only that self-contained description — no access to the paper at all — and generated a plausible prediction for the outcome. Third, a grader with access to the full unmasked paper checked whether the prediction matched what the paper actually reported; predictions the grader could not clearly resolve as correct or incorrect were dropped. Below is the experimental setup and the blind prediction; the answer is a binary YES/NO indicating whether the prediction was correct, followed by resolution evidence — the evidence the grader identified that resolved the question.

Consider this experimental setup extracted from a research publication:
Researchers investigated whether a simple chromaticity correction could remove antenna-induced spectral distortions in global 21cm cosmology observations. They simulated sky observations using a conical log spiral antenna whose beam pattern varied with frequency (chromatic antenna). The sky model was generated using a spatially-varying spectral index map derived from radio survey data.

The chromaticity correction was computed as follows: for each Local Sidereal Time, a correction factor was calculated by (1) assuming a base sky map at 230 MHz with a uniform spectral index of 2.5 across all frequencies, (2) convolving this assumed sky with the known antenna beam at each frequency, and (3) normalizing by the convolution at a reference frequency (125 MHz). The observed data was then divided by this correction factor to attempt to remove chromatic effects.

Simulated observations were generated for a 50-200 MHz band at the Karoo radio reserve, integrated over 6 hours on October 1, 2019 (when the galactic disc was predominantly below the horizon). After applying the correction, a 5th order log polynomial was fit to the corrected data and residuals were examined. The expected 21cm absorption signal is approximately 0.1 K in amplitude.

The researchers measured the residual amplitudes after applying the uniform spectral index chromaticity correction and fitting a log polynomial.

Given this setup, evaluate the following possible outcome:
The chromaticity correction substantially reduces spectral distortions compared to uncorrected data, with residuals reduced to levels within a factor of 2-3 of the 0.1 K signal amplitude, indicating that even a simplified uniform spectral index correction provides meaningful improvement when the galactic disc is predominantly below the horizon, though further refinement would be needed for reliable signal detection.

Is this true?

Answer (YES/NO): NO